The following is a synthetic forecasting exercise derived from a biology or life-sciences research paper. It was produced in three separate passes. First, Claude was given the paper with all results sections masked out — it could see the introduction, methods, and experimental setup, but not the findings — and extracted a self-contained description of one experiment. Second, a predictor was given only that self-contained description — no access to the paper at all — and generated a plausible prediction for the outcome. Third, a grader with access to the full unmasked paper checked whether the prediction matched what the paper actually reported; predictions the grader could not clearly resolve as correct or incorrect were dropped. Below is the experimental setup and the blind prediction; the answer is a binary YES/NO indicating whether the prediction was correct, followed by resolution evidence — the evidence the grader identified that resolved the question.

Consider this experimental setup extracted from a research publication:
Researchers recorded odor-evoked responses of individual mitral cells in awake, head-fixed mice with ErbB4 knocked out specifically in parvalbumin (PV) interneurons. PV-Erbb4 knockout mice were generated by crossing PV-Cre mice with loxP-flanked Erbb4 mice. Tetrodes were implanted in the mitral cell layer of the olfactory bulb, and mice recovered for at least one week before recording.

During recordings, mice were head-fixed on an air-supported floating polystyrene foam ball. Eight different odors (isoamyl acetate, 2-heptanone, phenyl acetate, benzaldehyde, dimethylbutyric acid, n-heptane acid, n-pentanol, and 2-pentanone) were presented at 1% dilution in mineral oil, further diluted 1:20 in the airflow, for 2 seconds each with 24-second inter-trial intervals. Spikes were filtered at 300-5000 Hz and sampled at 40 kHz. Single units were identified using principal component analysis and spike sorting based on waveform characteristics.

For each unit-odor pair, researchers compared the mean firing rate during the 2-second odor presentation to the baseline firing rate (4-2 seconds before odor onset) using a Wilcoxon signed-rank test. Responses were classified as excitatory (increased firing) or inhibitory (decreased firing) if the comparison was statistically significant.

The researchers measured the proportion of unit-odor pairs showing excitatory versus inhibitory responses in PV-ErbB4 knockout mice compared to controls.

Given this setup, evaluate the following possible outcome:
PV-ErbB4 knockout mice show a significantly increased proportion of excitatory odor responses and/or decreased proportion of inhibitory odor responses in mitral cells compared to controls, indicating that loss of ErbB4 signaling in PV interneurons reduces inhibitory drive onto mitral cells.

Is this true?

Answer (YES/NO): NO